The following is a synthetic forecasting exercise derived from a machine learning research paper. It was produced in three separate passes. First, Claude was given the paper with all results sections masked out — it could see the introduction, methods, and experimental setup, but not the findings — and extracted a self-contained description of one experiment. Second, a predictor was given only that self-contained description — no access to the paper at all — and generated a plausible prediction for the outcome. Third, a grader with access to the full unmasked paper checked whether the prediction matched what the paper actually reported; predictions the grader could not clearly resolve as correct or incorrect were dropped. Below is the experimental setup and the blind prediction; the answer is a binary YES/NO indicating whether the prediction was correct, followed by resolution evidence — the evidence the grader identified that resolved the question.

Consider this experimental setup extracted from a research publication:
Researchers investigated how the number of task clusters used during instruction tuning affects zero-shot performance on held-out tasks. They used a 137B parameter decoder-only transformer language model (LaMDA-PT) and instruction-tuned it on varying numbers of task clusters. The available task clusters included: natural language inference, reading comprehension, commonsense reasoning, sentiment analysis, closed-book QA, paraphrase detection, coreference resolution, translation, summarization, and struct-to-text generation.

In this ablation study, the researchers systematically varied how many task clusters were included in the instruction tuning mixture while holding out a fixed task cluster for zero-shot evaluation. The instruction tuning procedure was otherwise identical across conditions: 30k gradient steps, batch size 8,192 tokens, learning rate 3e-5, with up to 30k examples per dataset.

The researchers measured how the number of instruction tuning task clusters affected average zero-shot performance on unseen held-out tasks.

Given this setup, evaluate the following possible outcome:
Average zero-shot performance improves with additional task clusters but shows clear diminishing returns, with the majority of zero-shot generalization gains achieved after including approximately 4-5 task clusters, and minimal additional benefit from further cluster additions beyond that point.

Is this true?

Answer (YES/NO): NO